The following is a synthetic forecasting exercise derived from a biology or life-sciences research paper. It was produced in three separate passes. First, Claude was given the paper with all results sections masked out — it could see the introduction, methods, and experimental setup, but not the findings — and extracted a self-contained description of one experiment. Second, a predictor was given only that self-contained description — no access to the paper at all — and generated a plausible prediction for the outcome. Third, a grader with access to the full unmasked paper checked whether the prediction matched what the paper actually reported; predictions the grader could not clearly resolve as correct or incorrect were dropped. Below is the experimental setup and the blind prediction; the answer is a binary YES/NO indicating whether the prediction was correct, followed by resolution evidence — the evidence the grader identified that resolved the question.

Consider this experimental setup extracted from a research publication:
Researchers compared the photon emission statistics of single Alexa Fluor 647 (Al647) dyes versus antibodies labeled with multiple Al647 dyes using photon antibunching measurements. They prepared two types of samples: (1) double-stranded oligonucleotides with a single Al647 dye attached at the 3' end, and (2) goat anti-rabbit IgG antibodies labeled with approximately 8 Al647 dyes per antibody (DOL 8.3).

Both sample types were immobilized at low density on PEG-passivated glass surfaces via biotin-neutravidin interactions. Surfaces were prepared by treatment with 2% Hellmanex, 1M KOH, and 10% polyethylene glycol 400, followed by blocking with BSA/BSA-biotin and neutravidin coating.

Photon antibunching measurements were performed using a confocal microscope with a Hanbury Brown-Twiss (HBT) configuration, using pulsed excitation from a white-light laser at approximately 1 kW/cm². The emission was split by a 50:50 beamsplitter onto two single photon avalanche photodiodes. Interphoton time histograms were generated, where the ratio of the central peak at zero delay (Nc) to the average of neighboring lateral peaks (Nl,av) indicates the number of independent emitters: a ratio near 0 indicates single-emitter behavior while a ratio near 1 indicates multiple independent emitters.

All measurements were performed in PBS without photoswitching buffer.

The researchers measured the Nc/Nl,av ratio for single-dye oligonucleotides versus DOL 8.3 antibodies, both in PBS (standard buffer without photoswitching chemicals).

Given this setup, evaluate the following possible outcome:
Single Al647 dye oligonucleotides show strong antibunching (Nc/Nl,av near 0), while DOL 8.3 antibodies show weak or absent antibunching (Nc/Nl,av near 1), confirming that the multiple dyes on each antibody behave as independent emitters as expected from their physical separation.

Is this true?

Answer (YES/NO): YES